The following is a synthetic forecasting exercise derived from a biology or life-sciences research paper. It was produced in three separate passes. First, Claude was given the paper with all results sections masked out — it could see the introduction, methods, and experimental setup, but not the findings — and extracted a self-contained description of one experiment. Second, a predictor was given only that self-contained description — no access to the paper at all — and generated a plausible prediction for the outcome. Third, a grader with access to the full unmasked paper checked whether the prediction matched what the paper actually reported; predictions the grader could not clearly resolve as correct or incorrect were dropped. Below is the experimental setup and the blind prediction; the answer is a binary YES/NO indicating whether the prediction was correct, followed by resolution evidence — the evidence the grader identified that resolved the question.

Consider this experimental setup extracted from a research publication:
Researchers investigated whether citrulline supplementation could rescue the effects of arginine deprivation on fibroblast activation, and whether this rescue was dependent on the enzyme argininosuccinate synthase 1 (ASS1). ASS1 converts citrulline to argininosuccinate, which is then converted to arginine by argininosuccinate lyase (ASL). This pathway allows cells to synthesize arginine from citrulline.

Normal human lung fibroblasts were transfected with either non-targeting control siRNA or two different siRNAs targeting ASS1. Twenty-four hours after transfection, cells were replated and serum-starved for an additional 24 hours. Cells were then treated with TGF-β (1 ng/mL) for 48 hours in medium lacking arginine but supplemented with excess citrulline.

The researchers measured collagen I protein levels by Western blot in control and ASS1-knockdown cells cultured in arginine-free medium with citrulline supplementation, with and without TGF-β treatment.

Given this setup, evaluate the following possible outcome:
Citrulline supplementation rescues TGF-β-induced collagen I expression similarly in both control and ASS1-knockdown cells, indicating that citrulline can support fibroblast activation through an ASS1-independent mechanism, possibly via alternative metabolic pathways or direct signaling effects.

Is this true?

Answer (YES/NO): NO